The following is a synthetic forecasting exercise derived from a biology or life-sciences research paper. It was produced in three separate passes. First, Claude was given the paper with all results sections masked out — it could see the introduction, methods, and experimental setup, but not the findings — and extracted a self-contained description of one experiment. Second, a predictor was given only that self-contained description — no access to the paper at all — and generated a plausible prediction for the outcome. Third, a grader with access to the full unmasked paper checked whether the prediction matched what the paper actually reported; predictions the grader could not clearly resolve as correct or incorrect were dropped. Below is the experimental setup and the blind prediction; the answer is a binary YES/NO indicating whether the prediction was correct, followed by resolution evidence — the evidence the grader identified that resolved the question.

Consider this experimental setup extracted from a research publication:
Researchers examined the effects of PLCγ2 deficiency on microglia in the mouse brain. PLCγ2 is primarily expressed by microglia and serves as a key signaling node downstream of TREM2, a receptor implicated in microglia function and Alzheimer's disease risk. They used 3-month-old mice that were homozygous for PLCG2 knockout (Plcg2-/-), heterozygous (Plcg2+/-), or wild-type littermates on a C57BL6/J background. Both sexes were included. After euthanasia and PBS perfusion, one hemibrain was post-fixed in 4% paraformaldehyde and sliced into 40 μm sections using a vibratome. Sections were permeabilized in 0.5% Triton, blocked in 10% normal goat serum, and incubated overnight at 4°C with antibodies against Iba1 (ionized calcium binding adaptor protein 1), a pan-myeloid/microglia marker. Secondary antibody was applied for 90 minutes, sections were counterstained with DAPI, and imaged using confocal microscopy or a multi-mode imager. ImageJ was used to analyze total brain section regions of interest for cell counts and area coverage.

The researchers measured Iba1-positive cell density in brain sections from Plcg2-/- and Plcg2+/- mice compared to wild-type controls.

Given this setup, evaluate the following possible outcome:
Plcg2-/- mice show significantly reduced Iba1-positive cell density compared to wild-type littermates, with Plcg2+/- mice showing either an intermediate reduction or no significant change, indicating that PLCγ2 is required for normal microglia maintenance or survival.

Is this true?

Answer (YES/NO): YES